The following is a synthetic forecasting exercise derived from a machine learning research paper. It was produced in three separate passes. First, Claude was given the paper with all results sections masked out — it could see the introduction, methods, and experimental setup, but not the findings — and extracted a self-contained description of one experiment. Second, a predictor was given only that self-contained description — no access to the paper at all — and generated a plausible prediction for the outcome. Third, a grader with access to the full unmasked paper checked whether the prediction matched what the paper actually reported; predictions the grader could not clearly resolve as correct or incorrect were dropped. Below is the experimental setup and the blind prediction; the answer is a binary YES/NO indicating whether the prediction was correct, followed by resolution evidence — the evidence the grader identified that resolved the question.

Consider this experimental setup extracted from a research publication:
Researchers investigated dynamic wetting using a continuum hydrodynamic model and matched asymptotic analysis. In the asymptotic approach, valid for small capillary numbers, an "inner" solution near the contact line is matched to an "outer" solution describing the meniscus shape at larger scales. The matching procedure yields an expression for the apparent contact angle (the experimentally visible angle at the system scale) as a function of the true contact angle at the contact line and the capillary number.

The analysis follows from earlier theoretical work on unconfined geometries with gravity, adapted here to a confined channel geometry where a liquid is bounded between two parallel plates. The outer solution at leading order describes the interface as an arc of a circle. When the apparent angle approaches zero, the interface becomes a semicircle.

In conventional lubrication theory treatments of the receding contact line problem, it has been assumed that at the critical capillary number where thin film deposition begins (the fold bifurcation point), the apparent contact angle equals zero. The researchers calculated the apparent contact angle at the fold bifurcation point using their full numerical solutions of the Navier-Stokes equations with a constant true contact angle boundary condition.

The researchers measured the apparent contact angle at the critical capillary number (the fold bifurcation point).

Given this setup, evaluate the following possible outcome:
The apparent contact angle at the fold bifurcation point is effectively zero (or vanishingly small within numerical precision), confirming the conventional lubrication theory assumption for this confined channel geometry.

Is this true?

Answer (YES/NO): NO